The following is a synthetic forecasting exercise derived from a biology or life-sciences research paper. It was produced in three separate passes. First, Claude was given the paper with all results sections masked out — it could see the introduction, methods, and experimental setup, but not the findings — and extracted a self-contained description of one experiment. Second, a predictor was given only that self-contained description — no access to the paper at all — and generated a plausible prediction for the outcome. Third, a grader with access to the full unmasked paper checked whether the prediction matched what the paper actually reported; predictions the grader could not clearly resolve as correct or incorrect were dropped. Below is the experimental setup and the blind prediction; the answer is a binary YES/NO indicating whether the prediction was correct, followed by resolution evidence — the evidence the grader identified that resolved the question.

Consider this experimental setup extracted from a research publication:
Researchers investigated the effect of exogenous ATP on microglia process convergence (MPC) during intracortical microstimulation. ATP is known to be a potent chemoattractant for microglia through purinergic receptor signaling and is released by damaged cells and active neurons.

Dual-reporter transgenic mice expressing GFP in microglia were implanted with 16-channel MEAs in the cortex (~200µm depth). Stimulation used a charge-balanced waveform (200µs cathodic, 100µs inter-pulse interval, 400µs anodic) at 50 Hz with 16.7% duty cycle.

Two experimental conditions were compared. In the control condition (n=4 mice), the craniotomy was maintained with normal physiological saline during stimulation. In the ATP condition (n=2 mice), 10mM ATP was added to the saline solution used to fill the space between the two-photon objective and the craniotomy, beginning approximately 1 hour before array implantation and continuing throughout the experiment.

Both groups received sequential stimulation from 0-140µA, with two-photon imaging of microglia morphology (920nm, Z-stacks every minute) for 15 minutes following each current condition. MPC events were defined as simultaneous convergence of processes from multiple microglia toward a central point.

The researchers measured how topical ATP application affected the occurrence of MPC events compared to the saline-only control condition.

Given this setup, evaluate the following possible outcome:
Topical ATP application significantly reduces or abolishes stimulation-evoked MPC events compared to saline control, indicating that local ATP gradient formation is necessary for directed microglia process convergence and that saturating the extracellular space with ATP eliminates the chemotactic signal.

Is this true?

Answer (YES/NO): YES